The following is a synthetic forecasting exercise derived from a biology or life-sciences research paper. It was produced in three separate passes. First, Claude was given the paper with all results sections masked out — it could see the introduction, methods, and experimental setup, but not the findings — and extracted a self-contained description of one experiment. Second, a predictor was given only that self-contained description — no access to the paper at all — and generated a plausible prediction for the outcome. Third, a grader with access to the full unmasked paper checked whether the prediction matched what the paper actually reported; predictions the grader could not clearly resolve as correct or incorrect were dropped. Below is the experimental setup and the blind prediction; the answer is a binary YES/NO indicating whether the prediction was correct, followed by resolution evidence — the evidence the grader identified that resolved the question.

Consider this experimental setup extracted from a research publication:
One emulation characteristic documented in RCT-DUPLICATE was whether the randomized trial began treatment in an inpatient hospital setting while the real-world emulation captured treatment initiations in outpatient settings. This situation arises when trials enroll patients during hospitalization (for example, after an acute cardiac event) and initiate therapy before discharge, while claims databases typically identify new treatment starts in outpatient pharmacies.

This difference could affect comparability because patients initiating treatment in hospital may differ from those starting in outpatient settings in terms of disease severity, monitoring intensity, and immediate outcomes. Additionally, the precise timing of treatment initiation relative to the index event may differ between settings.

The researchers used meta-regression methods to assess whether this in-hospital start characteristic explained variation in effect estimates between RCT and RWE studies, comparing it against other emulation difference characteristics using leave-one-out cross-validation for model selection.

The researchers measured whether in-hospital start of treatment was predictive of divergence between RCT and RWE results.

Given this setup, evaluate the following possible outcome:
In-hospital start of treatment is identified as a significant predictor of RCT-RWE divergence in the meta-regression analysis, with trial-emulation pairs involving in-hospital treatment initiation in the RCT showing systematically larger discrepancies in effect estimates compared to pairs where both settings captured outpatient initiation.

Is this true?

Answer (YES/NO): YES